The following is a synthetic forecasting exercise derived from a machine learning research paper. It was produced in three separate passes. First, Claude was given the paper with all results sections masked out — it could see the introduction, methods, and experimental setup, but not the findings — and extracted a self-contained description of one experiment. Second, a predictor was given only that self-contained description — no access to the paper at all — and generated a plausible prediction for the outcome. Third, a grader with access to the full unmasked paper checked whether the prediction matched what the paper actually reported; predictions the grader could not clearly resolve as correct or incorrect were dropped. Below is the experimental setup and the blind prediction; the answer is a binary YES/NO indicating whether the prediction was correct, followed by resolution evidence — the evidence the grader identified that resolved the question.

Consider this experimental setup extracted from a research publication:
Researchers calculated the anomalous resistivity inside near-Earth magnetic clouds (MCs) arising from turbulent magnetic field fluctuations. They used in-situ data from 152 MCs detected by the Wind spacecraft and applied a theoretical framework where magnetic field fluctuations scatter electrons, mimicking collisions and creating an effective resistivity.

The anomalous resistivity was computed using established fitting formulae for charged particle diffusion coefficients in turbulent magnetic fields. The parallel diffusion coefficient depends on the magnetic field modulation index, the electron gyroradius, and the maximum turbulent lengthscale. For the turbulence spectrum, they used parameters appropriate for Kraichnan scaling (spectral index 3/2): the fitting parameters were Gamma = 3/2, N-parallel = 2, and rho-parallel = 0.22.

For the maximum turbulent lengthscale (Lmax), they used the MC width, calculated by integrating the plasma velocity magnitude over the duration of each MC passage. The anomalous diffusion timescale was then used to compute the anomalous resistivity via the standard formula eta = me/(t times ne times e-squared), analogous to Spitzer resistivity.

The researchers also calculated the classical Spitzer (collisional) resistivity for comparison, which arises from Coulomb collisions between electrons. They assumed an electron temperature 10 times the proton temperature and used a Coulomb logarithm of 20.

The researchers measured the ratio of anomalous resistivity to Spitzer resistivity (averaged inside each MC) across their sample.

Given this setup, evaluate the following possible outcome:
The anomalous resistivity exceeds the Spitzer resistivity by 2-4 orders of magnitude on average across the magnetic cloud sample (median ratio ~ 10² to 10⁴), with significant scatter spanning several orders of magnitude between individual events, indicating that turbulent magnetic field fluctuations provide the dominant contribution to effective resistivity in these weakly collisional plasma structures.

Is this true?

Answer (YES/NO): YES